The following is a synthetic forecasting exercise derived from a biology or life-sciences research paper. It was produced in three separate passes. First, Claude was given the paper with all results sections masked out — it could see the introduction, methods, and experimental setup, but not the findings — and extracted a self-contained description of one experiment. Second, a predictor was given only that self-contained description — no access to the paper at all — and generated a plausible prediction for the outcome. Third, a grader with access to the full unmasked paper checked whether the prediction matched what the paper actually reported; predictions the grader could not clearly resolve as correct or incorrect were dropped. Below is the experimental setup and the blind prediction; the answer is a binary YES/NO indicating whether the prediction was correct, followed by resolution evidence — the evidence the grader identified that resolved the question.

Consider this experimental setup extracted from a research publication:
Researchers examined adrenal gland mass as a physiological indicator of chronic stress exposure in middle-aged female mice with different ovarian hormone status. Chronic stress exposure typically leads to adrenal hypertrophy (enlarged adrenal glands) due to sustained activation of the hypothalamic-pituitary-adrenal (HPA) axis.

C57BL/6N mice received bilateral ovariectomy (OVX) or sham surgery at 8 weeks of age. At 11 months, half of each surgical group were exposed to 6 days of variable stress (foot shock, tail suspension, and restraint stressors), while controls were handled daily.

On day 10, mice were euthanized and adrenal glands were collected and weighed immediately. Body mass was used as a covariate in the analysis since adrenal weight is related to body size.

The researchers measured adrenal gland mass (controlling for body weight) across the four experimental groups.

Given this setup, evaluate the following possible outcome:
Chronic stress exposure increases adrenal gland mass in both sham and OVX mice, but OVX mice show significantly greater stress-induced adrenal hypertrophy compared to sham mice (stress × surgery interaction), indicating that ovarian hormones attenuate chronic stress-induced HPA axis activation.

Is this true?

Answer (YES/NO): NO